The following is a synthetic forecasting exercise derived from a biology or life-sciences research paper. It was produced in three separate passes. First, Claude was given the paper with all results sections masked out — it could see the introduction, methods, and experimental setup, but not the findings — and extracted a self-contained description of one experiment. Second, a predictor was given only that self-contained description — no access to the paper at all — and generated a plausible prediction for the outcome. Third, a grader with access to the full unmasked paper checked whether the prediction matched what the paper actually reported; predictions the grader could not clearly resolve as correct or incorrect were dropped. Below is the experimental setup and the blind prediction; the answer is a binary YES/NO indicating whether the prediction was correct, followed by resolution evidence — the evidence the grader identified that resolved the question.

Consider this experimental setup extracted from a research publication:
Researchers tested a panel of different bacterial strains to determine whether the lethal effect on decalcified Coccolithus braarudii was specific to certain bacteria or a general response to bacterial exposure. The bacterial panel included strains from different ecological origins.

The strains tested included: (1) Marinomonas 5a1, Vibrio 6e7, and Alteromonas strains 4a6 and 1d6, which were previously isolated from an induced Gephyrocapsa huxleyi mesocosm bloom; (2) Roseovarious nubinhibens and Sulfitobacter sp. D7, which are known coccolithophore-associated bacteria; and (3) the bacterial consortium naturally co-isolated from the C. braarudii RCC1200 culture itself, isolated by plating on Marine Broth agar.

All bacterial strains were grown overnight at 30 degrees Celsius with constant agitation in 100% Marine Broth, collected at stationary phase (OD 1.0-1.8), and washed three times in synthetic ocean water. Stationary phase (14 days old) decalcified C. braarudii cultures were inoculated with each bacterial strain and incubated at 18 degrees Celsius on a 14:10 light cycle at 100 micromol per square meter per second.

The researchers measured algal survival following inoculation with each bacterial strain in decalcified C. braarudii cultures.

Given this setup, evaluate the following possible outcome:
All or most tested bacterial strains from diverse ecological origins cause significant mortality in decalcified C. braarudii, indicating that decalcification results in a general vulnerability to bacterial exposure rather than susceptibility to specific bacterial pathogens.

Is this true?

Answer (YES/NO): NO